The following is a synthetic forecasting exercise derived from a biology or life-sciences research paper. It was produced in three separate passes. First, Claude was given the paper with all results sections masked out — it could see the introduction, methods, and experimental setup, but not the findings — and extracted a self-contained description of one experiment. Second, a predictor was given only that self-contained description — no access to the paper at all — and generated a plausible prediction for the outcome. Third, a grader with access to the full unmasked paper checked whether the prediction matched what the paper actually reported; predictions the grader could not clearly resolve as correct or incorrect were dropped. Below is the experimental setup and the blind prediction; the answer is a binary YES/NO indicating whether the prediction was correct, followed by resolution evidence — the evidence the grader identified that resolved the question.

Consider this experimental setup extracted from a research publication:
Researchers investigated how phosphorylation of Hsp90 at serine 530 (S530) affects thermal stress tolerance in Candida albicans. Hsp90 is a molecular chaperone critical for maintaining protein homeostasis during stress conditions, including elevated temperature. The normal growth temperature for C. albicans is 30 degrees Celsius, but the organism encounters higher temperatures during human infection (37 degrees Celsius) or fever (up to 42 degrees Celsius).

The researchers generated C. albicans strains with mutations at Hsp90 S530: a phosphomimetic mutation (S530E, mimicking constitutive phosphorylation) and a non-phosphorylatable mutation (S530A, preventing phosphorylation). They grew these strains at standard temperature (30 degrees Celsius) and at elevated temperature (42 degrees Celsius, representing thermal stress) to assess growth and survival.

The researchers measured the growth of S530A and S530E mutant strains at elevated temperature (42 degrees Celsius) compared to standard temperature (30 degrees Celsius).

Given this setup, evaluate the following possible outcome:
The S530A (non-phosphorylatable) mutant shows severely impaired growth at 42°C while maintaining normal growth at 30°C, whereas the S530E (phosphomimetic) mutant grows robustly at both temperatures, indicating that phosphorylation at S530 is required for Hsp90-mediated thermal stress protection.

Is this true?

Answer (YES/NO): NO